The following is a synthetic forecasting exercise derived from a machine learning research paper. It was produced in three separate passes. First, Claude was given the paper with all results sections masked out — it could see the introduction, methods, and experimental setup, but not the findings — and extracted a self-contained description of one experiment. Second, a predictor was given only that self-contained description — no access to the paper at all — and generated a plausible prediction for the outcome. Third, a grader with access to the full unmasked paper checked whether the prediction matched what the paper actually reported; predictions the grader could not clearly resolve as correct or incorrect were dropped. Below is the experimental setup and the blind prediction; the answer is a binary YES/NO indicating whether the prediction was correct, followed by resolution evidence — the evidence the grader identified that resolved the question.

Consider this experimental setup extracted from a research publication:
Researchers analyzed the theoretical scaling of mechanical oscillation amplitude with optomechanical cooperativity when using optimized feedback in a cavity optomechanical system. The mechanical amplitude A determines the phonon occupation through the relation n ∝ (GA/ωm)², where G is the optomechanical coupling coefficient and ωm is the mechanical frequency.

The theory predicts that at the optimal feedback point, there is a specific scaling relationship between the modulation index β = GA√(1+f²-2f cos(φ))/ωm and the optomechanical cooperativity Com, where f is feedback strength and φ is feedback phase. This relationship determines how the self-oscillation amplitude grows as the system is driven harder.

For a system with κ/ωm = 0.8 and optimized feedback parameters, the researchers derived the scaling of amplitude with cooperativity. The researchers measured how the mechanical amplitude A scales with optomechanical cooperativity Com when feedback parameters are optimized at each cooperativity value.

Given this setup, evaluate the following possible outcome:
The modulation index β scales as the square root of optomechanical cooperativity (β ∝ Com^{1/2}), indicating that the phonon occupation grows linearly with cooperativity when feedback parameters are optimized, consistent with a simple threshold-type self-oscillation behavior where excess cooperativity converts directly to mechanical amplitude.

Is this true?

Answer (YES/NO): NO